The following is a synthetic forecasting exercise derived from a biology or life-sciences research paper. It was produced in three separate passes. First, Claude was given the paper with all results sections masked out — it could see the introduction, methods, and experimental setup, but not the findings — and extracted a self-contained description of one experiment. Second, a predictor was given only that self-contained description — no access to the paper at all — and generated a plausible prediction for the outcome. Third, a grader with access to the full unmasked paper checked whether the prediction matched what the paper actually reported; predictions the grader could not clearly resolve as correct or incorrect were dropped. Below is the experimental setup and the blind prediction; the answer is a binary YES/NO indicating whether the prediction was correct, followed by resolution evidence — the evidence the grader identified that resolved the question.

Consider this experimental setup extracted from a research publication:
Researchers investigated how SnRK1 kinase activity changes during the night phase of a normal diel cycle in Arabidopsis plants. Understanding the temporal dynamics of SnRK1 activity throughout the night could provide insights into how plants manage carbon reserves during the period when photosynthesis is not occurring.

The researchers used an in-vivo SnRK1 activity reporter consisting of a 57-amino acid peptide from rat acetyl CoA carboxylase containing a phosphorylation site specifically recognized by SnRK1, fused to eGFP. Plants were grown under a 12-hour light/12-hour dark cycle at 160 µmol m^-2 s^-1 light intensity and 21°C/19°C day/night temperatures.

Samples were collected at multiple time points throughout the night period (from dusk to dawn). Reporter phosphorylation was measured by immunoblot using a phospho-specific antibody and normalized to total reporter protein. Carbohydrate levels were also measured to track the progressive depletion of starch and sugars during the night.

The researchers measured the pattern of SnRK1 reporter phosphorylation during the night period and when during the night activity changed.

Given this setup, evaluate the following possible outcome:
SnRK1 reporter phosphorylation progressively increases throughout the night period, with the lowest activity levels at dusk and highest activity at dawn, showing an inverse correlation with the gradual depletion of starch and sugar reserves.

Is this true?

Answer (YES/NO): NO